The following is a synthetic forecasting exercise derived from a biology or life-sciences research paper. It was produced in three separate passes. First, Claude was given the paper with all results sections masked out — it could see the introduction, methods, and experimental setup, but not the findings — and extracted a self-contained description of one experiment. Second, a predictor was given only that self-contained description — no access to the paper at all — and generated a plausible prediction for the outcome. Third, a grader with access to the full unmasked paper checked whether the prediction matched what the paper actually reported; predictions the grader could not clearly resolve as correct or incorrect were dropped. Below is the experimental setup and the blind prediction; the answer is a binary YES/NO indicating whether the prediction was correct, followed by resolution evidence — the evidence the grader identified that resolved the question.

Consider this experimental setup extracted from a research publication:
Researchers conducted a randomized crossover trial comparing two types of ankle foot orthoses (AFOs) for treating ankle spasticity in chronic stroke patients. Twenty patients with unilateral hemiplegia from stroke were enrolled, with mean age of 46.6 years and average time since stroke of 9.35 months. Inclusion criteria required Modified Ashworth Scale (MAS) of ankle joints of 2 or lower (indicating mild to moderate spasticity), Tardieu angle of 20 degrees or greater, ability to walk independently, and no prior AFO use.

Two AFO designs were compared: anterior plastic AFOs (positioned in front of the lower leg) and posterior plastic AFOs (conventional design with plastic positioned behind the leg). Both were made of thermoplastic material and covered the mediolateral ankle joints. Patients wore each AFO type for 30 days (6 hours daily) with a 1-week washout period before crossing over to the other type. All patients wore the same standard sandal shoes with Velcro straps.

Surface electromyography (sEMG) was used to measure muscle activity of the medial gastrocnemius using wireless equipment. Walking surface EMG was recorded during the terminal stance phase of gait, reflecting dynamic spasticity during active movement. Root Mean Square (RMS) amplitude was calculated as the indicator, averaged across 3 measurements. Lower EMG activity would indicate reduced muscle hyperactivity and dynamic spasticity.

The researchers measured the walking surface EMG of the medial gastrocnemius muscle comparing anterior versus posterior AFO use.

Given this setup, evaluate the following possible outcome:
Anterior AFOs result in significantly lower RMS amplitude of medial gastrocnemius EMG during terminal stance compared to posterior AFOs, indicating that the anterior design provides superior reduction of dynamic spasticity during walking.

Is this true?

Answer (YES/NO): YES